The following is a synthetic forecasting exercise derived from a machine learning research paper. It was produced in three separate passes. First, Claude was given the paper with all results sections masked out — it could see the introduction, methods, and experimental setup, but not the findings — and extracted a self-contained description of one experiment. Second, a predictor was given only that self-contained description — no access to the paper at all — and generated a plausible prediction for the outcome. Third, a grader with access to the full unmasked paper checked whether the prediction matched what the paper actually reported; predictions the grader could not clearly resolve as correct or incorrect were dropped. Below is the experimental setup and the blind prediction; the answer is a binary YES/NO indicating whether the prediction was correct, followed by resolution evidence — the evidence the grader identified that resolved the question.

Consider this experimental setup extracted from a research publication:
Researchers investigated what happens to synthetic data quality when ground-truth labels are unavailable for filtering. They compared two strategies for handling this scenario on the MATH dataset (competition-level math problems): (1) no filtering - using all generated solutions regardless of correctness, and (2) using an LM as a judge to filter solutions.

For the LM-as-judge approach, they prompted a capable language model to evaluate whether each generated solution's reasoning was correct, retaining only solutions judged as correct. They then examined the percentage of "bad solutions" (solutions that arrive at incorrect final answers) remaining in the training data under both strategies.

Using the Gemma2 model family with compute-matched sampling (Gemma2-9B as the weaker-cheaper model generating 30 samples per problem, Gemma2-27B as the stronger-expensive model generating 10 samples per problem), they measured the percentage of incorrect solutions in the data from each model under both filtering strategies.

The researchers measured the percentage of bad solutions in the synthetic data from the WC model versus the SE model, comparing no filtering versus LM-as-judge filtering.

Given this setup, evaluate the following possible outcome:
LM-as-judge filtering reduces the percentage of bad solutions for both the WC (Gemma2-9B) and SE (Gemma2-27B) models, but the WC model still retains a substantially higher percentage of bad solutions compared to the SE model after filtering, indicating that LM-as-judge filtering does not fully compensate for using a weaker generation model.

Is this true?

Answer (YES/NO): NO